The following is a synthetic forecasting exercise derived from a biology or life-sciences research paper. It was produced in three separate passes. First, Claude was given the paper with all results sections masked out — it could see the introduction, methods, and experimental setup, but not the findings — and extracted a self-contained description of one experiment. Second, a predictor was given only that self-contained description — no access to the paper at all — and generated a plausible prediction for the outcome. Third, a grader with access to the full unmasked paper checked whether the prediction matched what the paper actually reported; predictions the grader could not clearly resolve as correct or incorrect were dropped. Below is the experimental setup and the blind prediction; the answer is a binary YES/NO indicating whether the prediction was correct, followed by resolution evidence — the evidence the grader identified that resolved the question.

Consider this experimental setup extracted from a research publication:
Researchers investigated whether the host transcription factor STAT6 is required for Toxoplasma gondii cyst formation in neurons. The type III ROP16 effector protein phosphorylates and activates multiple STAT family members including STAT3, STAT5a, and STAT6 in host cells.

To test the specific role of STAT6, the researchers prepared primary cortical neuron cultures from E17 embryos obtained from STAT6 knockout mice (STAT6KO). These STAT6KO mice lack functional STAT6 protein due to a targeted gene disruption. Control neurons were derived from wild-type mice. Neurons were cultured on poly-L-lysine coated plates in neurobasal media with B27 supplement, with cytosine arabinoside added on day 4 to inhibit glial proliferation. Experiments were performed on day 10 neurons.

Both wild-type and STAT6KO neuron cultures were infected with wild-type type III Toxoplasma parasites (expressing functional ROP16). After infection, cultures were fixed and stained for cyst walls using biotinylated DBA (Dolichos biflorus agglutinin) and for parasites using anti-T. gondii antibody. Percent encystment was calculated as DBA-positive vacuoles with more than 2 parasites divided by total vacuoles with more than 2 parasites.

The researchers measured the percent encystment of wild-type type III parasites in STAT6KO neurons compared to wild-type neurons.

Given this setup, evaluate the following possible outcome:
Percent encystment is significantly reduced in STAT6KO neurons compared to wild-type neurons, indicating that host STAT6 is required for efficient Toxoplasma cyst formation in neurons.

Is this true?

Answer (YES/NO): YES